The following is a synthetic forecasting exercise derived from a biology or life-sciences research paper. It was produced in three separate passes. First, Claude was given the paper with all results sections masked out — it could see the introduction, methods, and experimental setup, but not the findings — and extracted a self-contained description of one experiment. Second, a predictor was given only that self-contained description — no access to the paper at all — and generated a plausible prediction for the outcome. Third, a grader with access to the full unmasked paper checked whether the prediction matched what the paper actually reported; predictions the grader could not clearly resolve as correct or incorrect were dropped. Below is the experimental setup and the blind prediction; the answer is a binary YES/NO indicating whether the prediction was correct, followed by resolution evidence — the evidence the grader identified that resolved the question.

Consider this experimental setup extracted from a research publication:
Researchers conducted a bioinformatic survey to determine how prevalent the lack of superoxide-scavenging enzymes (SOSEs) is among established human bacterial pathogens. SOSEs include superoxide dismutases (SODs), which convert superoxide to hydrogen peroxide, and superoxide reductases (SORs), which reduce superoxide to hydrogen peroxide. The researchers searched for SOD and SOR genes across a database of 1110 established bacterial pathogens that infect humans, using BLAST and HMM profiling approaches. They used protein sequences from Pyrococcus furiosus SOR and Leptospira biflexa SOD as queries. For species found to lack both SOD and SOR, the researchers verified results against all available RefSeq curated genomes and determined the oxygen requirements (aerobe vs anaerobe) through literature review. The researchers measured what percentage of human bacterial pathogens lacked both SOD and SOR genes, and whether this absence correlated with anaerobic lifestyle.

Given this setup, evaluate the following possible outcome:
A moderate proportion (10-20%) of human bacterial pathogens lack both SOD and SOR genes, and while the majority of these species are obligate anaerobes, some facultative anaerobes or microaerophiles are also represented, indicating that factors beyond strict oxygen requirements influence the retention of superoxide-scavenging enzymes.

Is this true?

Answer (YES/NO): NO